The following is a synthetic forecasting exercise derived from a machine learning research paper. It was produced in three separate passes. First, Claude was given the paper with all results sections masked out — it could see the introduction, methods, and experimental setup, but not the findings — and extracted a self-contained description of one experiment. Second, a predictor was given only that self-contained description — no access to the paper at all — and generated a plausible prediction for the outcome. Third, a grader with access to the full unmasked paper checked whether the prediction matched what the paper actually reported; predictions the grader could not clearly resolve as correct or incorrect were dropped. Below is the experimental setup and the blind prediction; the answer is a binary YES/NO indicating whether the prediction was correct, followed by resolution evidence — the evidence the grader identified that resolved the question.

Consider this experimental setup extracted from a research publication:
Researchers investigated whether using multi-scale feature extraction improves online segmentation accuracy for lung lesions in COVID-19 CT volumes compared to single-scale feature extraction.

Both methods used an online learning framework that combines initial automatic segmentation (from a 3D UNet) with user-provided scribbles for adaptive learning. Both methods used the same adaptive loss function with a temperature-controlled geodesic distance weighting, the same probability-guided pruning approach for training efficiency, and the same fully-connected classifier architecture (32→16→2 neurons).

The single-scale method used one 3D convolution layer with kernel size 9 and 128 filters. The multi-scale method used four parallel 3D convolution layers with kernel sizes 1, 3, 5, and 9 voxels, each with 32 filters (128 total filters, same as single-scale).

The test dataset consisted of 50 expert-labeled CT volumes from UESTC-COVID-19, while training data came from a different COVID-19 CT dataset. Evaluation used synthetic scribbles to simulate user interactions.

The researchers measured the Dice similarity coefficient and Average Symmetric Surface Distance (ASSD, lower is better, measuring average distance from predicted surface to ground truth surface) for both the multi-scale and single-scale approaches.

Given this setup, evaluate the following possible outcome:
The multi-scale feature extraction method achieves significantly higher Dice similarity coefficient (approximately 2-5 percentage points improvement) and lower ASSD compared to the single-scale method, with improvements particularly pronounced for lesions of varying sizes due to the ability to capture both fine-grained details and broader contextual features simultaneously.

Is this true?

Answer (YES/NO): NO